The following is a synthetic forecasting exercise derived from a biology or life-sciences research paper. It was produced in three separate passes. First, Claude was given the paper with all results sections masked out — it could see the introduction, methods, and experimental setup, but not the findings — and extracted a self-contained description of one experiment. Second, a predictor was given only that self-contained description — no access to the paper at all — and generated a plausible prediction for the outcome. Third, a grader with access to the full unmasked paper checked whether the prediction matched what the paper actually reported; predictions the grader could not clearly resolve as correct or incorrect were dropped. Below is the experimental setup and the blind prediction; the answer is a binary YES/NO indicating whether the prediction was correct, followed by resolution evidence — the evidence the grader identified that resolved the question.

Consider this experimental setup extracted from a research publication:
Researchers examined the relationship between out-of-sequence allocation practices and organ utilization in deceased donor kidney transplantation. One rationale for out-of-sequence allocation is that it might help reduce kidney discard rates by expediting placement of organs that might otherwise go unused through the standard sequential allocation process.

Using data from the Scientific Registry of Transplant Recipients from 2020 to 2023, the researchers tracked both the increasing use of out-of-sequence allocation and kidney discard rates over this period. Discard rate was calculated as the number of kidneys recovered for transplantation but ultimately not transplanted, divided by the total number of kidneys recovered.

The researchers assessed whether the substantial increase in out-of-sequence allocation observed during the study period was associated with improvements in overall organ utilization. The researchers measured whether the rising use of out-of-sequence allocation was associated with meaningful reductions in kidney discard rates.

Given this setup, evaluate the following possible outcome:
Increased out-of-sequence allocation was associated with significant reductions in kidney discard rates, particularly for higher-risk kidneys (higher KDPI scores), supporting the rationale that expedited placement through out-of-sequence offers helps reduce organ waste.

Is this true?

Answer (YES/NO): NO